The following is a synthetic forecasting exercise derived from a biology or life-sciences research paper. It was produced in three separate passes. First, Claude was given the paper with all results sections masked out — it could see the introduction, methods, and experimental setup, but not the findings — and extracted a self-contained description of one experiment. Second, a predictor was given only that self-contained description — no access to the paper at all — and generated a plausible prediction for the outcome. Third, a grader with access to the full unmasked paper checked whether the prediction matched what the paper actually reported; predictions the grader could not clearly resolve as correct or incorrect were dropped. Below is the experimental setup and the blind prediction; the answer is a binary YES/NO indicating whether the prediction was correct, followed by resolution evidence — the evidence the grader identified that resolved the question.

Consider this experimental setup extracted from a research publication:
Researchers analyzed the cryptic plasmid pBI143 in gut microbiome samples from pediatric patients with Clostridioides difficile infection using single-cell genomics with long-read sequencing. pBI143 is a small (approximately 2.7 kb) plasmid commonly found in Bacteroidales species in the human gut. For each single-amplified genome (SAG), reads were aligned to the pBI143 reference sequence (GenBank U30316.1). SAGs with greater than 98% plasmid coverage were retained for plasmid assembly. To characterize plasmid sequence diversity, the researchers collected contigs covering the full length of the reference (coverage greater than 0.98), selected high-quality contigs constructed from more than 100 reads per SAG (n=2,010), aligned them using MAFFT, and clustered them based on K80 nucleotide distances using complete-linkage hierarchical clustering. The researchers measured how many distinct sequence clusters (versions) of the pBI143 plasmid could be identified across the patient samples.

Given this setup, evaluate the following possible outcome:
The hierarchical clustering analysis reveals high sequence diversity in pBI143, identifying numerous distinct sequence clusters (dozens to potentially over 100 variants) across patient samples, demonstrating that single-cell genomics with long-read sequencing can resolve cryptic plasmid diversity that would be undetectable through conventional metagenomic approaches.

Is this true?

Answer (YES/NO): NO